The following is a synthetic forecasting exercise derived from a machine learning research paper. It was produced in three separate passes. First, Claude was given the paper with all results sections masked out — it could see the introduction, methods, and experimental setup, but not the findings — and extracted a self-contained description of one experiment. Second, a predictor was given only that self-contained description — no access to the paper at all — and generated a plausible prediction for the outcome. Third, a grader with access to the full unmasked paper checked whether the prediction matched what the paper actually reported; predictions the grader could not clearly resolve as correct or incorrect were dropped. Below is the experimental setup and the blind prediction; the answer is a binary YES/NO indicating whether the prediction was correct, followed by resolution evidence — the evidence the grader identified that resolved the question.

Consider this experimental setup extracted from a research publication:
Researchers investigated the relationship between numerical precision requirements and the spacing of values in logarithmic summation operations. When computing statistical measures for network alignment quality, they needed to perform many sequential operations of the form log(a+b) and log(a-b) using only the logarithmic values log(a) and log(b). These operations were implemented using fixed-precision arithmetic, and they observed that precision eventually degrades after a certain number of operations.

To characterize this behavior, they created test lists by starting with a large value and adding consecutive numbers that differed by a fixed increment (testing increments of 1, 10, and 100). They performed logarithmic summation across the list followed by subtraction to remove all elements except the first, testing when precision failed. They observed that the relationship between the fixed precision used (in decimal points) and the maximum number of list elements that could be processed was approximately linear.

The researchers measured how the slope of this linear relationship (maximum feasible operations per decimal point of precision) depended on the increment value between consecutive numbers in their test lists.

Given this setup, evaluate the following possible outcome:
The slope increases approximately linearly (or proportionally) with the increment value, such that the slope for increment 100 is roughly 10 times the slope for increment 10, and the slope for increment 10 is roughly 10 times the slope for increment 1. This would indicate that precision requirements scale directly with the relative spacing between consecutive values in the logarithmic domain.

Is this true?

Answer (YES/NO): NO